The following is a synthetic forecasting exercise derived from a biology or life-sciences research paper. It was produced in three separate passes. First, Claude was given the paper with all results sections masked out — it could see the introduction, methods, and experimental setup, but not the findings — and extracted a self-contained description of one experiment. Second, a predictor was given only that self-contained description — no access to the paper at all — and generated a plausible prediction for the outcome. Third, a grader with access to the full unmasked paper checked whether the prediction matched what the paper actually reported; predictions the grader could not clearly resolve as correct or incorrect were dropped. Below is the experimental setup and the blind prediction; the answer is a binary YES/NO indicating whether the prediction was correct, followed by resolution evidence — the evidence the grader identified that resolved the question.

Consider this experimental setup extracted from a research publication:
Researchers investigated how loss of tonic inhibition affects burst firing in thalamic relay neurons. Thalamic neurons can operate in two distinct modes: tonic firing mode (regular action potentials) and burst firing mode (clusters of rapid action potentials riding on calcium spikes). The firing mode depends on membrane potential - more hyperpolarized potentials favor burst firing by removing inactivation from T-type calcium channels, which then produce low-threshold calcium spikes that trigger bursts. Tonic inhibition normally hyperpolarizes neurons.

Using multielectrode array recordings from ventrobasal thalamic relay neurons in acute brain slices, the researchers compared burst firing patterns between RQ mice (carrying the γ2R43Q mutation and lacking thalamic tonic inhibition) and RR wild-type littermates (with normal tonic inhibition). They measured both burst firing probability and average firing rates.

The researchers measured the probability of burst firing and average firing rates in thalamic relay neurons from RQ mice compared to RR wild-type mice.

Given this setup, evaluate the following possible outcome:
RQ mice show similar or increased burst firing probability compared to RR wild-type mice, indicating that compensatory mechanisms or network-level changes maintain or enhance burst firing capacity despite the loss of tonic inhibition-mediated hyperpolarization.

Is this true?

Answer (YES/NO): NO